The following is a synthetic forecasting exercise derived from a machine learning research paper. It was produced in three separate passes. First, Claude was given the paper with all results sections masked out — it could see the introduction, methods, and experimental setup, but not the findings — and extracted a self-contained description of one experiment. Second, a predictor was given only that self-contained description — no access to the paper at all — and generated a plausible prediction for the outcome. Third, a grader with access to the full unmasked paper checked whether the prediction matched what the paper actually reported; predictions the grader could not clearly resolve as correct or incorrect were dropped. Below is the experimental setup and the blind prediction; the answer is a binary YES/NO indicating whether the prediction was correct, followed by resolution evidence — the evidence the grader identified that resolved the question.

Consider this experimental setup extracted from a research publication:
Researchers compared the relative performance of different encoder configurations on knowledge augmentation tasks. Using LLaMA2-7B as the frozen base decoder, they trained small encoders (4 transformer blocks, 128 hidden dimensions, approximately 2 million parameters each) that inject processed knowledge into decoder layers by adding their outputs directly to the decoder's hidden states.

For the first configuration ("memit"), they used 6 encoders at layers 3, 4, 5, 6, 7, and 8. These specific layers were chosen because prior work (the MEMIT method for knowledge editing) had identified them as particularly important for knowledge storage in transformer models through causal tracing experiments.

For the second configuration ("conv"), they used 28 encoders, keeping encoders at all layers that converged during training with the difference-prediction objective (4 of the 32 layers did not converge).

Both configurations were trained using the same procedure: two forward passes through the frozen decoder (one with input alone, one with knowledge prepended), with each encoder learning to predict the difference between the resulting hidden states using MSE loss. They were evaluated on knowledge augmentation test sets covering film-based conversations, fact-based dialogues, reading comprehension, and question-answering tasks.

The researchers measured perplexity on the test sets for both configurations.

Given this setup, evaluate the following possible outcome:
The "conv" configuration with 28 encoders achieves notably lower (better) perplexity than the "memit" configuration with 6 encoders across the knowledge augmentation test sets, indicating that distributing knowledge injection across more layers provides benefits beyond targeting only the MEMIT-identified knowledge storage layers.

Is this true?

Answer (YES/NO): NO